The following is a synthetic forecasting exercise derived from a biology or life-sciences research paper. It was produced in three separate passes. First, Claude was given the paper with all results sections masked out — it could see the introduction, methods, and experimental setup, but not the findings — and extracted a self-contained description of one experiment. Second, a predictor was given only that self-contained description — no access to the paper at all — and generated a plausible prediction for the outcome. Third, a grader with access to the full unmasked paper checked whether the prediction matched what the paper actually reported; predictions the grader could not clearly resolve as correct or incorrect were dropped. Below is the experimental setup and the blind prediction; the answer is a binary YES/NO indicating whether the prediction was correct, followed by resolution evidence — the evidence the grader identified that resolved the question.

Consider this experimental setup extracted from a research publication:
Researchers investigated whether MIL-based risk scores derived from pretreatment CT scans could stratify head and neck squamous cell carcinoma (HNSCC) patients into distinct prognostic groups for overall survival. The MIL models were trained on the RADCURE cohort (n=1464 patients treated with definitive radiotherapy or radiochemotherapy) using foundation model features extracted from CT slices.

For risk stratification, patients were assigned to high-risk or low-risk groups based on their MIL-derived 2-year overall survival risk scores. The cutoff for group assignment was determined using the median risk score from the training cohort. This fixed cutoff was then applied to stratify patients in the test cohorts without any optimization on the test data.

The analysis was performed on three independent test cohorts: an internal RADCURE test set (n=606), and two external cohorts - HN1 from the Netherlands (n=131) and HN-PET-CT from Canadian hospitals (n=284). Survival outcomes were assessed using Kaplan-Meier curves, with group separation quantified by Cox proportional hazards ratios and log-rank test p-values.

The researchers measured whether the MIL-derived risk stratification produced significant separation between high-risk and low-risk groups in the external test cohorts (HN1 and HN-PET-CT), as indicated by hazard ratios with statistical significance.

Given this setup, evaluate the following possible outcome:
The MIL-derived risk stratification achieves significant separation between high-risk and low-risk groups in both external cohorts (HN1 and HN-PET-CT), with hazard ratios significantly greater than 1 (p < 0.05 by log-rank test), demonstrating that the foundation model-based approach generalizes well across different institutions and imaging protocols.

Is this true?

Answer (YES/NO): YES